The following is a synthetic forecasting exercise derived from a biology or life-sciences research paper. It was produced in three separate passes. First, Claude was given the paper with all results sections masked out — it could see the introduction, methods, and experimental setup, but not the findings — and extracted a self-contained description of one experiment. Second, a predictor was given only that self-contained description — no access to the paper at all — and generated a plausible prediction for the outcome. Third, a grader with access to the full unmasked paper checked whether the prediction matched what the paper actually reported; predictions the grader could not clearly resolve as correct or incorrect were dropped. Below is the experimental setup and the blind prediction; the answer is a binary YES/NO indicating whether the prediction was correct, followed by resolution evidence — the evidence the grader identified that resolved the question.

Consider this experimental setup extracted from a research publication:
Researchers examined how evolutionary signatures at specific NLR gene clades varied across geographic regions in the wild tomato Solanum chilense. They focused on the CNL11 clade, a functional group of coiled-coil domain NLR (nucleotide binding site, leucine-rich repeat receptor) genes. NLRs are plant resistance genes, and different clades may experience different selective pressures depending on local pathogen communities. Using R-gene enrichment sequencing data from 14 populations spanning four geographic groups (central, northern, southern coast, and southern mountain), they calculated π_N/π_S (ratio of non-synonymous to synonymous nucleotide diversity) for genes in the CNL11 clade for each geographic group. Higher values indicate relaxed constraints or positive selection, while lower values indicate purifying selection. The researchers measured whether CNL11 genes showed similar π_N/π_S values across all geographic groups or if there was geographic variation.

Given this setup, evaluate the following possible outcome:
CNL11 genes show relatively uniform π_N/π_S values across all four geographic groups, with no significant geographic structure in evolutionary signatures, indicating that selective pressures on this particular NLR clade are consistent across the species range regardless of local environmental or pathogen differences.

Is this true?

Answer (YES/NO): NO